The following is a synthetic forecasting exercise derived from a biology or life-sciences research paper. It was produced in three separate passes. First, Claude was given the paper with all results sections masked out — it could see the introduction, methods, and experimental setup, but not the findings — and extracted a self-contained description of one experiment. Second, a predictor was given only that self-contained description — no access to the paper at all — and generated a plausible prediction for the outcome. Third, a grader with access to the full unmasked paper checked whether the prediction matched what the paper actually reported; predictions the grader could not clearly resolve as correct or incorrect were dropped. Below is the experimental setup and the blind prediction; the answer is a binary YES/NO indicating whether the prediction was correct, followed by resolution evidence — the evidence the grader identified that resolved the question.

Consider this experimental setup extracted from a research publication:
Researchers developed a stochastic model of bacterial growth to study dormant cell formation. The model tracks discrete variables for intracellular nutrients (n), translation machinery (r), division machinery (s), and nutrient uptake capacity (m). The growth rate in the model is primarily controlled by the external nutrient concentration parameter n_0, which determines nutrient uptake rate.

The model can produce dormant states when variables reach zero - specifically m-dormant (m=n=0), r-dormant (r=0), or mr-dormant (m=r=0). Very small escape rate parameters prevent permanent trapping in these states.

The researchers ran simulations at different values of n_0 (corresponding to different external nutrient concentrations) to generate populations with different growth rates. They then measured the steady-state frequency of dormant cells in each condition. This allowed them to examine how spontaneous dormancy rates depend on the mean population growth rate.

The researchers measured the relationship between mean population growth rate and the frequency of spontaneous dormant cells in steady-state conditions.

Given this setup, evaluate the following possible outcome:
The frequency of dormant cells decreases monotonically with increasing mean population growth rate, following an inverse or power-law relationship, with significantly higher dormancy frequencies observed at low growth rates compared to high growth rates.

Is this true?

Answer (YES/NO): NO